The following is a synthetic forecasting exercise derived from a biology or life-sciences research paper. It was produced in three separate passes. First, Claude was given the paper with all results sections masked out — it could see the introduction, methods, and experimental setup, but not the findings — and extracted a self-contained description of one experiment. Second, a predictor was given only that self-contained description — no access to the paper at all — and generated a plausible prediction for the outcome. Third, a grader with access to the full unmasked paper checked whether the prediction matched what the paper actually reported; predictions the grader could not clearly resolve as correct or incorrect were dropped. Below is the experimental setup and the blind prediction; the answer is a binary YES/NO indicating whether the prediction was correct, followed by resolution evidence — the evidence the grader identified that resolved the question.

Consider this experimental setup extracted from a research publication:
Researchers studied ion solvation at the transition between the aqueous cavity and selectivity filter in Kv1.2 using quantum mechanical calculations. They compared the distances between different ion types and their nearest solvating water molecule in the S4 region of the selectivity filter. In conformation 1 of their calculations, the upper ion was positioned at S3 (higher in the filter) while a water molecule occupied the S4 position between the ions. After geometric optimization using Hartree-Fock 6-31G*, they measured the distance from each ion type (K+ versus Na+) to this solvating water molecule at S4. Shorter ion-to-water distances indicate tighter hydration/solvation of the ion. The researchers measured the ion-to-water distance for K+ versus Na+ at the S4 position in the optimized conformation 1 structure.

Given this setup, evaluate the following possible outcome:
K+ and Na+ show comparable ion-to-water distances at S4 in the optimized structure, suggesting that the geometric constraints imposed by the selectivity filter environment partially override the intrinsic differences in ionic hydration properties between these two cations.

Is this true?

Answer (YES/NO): NO